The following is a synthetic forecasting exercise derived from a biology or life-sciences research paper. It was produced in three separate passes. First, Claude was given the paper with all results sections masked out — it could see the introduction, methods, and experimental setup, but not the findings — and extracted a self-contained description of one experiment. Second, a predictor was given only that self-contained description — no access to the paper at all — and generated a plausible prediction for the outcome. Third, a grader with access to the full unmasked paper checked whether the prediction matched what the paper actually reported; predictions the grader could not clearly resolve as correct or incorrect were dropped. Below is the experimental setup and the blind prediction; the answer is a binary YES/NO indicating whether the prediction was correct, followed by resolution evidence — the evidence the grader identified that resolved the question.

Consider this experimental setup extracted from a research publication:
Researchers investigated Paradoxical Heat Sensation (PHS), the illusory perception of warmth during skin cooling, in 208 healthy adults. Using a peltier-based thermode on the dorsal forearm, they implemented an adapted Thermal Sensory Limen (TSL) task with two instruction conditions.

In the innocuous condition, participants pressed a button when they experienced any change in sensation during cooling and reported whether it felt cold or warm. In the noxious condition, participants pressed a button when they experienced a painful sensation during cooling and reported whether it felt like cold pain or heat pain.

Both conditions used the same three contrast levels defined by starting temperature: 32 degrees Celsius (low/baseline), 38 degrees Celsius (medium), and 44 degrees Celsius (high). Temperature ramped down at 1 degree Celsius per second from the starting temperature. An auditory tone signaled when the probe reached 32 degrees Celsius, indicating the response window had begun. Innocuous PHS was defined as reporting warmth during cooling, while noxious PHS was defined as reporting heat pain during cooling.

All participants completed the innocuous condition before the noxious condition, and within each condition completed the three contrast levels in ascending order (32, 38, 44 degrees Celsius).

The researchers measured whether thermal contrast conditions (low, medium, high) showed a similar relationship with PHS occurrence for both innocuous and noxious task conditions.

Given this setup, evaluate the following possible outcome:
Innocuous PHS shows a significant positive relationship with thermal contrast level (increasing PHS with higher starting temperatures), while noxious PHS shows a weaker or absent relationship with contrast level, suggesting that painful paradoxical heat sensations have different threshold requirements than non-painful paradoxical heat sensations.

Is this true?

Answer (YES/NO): YES